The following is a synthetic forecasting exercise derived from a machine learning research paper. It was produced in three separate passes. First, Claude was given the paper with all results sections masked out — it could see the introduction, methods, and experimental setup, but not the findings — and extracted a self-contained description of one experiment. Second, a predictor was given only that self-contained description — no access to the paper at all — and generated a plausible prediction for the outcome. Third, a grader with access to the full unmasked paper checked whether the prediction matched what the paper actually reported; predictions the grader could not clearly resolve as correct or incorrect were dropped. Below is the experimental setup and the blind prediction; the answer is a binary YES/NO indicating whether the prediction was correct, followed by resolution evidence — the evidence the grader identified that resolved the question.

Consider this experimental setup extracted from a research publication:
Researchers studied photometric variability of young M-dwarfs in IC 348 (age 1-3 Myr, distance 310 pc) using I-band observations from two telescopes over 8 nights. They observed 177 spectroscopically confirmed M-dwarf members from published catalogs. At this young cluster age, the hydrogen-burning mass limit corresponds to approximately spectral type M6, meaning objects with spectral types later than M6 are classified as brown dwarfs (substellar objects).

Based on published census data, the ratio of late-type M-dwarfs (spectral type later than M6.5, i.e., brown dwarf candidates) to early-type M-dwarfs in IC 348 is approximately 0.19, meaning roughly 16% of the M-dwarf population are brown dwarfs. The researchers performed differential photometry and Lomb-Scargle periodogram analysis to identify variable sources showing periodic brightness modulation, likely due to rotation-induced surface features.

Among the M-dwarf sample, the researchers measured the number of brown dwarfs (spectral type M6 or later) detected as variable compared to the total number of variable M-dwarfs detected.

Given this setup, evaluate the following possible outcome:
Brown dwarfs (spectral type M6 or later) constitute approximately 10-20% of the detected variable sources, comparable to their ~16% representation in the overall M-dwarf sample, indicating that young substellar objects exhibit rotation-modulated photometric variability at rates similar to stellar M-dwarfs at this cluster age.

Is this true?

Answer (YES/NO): NO